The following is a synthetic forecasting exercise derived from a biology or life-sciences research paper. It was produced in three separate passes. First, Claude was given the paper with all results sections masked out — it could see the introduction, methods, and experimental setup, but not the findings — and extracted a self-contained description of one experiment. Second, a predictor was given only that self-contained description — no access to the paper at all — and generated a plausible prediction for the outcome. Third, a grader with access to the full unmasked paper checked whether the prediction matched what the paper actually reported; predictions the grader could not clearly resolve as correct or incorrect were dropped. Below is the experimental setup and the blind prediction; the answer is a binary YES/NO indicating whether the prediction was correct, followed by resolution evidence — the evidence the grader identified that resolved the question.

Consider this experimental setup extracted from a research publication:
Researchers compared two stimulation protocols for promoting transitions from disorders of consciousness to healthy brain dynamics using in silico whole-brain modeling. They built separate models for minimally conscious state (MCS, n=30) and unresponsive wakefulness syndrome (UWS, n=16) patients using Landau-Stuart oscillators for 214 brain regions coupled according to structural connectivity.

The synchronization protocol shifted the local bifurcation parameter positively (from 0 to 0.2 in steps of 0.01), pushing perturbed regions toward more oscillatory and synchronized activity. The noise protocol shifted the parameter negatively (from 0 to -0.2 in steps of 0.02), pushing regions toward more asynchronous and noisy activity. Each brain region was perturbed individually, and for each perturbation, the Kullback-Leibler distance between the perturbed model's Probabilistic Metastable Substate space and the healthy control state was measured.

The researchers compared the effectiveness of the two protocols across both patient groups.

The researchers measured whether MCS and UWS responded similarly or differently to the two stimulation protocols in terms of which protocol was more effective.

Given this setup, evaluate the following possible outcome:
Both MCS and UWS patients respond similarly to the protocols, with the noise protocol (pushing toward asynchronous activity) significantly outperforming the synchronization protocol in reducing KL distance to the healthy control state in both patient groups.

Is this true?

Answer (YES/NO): NO